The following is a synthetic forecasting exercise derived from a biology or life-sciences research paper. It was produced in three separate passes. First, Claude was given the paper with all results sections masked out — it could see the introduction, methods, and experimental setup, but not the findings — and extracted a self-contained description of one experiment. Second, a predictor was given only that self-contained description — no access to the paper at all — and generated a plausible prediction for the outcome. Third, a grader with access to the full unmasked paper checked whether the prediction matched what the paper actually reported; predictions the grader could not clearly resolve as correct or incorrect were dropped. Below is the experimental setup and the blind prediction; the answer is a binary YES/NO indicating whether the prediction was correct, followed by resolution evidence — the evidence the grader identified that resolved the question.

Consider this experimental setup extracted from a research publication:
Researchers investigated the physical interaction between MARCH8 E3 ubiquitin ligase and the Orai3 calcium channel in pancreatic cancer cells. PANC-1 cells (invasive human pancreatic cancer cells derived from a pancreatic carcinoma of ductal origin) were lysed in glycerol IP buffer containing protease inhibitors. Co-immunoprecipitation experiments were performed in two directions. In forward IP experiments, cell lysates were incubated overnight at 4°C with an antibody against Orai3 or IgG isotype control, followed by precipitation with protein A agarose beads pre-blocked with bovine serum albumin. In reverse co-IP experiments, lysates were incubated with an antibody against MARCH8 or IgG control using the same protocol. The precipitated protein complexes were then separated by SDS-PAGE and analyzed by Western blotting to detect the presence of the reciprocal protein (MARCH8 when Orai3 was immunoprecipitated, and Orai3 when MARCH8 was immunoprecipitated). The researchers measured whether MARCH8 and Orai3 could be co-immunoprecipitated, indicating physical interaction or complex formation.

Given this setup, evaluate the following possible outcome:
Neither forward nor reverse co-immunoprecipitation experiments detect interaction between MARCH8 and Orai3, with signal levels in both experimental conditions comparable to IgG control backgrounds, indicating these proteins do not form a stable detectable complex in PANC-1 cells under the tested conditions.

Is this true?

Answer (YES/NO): NO